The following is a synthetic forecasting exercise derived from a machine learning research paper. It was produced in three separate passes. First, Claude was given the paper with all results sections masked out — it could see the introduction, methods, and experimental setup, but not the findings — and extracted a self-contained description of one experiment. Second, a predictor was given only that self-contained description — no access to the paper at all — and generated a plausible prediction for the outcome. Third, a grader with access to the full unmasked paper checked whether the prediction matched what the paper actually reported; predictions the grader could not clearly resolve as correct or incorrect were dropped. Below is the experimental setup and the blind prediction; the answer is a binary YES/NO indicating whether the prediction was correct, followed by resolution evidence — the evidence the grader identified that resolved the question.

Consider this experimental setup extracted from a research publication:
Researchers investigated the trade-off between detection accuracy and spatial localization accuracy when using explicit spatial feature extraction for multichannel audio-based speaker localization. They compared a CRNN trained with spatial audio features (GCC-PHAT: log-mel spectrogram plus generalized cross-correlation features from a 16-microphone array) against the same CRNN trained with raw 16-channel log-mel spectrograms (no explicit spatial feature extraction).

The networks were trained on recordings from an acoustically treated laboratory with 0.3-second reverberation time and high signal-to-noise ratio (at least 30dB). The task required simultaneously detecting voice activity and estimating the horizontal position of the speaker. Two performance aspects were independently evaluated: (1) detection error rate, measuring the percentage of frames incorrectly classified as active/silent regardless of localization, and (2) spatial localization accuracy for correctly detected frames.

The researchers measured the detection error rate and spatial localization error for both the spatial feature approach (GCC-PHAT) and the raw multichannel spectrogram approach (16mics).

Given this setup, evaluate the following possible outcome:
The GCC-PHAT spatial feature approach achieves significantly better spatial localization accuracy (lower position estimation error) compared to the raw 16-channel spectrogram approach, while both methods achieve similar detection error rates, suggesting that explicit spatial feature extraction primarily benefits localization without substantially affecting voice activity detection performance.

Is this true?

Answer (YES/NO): NO